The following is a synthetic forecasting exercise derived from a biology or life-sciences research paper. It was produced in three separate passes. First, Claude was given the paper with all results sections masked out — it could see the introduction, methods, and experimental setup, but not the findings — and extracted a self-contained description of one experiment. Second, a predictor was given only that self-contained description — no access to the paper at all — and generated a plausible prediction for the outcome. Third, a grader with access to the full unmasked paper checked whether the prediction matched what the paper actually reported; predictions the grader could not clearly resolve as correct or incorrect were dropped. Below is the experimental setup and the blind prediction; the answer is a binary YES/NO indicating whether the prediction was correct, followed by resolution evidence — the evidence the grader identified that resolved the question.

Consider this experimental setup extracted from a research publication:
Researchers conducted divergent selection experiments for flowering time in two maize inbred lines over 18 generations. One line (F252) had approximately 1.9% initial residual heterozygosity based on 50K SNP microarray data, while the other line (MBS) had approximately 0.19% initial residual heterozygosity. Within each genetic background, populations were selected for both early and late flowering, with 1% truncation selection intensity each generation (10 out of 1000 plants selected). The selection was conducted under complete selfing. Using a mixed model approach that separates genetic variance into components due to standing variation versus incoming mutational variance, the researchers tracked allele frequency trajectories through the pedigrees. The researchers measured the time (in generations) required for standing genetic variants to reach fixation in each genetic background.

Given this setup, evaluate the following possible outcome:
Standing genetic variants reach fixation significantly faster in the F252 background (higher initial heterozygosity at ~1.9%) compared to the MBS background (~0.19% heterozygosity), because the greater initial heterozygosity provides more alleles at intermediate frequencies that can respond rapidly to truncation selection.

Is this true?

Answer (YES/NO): NO